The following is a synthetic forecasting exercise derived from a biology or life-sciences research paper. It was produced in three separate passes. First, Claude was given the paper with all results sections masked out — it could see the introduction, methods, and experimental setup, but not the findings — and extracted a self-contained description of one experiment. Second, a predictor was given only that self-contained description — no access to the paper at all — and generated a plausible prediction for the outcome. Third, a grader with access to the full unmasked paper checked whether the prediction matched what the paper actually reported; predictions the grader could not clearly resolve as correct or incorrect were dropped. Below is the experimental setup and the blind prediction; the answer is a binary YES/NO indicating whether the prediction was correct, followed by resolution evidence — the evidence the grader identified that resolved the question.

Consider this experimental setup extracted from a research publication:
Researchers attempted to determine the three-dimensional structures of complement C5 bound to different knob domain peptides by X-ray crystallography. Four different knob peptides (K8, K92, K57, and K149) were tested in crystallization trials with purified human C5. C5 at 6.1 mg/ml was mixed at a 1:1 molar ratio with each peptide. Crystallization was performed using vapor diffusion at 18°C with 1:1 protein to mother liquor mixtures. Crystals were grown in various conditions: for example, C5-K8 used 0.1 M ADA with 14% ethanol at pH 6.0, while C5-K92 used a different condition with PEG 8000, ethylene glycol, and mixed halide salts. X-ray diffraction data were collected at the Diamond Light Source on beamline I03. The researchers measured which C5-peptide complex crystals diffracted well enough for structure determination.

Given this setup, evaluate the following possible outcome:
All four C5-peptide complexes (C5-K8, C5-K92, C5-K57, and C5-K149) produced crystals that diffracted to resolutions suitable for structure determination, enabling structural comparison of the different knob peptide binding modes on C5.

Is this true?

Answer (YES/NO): NO